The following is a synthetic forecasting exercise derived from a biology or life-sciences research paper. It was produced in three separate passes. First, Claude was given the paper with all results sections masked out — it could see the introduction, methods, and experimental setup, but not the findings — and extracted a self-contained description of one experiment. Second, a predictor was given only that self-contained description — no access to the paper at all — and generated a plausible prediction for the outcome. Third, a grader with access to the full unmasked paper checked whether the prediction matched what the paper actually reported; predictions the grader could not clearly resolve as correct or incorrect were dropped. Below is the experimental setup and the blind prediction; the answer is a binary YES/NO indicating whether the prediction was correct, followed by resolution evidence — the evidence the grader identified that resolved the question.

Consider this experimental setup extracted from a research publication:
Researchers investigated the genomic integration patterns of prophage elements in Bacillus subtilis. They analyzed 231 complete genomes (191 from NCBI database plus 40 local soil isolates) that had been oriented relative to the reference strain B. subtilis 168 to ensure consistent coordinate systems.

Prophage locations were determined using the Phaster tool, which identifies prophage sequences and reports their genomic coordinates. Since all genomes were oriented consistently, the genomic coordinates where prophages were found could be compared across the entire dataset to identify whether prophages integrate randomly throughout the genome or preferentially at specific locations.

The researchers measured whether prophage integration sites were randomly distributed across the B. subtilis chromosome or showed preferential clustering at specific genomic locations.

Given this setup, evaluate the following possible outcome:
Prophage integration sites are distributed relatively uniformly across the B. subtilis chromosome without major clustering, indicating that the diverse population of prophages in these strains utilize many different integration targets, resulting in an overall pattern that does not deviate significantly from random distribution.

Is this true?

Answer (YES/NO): NO